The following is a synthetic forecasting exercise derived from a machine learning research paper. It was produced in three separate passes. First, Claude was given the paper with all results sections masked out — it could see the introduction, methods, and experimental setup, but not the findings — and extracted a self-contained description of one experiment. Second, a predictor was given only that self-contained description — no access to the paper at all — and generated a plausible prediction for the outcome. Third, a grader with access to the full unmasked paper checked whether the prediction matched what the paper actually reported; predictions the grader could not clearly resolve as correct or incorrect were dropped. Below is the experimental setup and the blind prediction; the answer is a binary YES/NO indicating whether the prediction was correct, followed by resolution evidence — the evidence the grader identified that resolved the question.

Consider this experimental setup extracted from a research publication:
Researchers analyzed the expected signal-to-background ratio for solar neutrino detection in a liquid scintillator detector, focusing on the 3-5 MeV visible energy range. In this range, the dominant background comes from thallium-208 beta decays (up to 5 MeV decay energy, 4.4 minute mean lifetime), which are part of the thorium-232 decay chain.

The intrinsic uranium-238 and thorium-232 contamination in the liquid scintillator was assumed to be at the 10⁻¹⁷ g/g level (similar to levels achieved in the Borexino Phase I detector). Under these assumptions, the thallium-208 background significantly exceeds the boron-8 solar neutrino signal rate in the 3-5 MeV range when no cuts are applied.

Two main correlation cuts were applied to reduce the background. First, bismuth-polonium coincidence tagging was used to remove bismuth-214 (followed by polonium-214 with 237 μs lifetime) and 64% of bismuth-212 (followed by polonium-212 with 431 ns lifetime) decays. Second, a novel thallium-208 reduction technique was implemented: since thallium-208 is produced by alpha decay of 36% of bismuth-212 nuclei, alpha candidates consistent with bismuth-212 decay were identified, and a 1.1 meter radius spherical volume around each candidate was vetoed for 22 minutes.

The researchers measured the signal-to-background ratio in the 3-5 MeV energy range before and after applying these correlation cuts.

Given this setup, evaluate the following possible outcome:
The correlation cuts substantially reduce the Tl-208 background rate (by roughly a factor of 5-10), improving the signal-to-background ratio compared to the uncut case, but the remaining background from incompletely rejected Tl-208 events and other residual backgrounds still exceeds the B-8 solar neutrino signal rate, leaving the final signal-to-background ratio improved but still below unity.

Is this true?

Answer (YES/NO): NO